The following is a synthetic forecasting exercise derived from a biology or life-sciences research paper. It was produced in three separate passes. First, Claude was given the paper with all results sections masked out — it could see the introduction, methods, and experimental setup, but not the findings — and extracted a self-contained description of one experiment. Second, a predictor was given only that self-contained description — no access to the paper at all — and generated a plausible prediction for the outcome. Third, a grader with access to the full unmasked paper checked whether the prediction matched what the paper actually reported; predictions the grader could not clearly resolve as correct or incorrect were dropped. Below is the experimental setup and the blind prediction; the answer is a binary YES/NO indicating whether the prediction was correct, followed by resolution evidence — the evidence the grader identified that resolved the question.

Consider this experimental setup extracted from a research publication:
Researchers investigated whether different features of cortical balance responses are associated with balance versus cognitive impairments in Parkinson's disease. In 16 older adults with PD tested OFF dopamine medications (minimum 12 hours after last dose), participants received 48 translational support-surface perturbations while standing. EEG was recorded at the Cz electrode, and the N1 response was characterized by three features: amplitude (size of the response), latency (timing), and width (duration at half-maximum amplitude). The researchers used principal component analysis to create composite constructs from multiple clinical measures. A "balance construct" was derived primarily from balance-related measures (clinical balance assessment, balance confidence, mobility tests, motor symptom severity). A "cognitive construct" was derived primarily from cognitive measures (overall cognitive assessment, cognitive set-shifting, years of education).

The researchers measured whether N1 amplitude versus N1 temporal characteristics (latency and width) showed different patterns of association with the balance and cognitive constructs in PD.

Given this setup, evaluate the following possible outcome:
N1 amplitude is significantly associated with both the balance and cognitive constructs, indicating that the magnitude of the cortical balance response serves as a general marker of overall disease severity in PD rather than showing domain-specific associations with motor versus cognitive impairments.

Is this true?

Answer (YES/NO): NO